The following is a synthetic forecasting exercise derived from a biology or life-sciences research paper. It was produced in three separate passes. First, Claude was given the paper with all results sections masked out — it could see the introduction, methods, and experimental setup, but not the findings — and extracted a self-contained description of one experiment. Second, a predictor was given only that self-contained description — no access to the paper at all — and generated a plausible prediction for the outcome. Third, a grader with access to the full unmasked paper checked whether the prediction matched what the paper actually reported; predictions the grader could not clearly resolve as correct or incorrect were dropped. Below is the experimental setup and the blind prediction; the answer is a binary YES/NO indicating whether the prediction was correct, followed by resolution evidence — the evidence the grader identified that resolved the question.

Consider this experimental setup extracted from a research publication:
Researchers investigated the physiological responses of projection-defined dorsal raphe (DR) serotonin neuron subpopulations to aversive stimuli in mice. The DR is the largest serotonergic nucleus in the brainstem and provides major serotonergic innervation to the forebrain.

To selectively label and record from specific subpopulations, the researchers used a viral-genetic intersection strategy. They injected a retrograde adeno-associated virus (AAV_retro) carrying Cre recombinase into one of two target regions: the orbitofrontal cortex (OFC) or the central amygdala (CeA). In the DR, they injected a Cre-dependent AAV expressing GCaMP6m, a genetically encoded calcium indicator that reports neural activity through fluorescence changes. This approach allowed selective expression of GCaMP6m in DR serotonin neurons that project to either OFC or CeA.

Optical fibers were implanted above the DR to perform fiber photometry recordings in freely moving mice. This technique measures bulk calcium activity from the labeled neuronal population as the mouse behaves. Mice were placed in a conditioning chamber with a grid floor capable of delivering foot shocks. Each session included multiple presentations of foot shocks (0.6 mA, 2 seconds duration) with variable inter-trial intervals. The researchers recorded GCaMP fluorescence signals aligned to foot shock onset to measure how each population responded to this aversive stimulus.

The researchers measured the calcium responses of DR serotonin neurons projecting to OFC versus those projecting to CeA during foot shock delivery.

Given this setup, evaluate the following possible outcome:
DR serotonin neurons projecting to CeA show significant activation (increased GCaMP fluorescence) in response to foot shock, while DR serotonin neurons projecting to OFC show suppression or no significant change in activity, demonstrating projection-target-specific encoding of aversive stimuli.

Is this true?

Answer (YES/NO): YES